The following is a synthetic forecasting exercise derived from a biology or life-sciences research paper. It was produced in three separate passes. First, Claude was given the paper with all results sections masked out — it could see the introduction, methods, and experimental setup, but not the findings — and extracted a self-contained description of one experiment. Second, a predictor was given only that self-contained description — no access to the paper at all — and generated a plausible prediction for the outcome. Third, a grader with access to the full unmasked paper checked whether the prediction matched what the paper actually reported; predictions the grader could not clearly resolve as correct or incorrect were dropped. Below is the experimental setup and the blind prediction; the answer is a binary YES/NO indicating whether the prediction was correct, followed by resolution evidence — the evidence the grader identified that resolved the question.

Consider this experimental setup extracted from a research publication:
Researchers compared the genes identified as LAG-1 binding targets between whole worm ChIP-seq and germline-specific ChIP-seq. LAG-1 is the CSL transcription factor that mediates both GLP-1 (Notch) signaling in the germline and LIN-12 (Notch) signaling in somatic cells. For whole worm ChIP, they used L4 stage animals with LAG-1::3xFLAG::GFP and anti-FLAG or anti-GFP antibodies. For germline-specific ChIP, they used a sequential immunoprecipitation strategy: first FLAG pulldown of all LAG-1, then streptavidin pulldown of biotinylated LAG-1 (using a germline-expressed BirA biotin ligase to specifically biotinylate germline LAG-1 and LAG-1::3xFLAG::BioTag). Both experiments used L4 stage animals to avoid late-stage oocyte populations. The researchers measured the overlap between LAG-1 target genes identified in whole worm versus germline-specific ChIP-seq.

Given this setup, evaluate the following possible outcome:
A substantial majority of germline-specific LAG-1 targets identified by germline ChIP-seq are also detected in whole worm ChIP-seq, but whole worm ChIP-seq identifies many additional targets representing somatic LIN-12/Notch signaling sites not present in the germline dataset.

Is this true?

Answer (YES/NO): NO